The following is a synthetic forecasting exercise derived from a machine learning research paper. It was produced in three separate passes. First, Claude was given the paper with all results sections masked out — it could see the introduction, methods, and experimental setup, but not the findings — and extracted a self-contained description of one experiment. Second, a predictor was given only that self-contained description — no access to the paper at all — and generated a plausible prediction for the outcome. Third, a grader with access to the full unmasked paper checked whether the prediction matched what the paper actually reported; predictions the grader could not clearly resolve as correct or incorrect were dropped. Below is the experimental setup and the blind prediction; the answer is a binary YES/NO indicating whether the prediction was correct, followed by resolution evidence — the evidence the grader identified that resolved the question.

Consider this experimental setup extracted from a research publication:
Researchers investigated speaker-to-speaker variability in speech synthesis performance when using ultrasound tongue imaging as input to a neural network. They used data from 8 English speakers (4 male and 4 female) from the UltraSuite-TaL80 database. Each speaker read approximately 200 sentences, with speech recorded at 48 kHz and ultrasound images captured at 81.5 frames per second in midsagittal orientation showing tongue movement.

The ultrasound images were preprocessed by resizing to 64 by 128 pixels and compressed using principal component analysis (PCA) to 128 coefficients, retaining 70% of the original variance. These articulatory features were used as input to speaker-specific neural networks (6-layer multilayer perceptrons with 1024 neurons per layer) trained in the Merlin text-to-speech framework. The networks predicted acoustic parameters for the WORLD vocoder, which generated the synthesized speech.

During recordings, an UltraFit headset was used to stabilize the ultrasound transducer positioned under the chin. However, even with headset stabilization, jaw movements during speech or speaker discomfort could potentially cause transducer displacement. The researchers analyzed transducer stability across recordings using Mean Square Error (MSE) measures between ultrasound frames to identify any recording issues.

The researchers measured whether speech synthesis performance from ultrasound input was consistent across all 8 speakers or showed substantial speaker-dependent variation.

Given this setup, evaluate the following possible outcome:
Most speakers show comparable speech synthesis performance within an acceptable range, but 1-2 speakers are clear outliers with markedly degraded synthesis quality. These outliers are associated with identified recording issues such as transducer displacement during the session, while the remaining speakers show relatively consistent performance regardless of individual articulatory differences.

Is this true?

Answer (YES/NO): NO